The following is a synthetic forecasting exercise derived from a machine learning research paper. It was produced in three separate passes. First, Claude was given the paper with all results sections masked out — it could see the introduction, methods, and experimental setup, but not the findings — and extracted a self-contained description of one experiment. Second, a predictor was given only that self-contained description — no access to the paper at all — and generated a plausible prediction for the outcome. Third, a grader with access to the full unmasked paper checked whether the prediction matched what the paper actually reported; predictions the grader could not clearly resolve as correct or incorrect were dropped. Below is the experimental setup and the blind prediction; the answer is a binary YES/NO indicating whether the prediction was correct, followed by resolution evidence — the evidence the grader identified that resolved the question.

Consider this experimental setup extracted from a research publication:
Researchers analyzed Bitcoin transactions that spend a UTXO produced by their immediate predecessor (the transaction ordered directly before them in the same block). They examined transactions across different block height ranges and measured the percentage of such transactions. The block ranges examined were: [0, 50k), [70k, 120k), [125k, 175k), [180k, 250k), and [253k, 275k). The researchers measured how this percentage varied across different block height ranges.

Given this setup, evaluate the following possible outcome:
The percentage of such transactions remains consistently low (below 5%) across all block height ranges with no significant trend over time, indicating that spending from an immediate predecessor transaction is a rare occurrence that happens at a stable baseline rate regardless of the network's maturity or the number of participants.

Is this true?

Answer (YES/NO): NO